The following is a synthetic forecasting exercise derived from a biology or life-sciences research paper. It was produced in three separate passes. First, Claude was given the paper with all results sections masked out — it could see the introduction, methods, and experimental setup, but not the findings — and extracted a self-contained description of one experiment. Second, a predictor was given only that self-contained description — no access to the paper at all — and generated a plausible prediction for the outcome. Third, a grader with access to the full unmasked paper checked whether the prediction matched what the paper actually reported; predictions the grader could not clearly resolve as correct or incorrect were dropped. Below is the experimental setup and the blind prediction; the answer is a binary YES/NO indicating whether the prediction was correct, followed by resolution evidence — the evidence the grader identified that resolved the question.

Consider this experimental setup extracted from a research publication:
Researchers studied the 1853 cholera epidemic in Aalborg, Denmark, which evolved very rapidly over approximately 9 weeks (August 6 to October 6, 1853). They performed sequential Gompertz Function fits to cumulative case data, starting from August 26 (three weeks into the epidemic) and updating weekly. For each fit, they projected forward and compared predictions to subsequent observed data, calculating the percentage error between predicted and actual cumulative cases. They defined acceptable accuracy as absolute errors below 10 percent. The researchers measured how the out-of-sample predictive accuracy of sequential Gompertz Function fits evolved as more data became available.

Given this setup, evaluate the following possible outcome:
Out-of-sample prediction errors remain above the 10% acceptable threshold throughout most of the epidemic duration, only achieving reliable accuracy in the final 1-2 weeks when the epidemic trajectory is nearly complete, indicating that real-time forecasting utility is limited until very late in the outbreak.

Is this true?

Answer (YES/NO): NO